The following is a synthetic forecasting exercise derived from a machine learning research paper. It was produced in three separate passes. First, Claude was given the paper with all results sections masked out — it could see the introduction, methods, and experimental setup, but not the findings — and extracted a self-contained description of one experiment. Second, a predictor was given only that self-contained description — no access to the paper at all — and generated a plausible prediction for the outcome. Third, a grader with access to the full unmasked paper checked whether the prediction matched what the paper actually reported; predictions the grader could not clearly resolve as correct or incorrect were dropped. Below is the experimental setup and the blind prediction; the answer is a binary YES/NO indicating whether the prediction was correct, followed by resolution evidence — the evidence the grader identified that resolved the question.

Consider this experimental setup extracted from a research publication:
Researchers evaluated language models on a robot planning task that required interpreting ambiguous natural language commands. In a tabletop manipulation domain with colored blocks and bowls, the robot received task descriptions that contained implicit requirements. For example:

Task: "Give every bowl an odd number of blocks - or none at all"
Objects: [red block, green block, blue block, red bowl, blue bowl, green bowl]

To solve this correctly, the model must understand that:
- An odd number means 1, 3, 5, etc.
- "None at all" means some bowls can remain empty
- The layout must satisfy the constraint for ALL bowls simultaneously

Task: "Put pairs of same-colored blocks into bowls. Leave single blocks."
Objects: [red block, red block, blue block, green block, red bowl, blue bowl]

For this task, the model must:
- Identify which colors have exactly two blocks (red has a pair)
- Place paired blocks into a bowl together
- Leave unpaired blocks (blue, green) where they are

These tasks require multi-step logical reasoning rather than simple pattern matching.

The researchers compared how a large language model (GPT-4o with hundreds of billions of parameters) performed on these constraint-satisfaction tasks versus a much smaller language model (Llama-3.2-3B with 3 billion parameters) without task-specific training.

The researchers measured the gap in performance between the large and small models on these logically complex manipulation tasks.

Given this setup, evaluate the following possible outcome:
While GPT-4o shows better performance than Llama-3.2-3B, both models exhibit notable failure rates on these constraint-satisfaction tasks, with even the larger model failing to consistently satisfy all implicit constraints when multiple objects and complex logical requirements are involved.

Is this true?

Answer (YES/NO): YES